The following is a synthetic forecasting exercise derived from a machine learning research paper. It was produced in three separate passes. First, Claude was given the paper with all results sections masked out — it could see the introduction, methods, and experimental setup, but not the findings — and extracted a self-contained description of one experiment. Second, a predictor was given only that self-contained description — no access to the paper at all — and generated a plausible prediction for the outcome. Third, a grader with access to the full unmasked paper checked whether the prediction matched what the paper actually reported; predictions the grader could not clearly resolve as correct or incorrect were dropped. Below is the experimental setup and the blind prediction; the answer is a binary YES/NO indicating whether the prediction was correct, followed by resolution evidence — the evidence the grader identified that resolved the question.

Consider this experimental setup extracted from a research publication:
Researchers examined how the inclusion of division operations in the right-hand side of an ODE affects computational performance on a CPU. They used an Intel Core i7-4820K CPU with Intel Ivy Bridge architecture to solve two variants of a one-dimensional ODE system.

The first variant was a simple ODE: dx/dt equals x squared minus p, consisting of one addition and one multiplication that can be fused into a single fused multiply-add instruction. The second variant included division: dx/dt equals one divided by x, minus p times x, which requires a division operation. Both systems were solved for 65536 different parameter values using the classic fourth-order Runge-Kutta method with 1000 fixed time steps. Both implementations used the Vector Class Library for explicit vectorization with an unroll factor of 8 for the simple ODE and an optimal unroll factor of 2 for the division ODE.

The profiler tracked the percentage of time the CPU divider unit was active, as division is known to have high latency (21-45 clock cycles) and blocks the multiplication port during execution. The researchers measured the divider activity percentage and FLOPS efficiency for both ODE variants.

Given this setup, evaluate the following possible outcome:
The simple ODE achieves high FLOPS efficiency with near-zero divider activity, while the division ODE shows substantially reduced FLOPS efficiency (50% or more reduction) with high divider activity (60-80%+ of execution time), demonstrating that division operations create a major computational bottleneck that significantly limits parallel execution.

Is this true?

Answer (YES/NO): YES